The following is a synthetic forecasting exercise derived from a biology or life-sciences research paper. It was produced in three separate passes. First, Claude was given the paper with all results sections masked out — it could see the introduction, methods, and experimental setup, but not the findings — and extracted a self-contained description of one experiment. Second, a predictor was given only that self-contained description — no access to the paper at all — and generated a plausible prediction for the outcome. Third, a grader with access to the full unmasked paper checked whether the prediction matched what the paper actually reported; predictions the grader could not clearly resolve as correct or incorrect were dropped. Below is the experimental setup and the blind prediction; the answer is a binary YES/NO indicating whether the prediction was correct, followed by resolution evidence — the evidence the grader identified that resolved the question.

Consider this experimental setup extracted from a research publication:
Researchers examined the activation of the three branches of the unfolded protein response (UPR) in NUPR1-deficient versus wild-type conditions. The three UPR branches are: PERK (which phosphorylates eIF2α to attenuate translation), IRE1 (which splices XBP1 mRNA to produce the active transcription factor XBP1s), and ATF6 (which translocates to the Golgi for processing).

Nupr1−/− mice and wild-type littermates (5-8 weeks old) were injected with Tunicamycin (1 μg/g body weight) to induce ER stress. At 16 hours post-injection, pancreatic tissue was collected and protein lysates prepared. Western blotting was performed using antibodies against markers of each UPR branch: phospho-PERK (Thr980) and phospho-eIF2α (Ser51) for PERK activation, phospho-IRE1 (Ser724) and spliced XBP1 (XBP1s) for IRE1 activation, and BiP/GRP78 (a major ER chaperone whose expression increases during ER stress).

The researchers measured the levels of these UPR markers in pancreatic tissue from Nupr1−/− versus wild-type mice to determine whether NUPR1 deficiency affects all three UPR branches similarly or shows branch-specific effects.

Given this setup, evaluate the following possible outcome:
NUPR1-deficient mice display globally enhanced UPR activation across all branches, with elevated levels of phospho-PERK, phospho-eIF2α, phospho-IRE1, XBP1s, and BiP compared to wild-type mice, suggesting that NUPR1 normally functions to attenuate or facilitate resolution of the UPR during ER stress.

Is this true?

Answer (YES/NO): NO